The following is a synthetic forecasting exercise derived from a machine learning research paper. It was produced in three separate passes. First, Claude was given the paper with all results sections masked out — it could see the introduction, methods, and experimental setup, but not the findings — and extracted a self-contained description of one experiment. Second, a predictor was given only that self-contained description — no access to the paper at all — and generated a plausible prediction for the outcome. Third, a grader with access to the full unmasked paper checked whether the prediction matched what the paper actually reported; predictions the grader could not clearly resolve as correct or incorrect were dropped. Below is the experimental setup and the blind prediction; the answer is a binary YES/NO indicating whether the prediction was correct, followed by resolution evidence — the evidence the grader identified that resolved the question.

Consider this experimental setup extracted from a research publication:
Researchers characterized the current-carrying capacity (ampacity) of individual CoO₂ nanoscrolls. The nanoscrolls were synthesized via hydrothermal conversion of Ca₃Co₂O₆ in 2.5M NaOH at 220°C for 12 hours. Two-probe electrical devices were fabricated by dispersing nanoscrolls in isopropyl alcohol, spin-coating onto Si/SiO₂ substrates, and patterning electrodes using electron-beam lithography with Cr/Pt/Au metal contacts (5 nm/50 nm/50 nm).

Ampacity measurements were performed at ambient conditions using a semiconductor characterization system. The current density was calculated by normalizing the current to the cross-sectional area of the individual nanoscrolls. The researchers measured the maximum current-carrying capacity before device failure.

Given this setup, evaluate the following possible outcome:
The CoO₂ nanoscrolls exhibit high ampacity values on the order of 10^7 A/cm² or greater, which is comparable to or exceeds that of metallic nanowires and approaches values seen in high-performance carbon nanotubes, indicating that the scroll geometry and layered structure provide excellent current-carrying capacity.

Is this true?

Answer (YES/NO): NO